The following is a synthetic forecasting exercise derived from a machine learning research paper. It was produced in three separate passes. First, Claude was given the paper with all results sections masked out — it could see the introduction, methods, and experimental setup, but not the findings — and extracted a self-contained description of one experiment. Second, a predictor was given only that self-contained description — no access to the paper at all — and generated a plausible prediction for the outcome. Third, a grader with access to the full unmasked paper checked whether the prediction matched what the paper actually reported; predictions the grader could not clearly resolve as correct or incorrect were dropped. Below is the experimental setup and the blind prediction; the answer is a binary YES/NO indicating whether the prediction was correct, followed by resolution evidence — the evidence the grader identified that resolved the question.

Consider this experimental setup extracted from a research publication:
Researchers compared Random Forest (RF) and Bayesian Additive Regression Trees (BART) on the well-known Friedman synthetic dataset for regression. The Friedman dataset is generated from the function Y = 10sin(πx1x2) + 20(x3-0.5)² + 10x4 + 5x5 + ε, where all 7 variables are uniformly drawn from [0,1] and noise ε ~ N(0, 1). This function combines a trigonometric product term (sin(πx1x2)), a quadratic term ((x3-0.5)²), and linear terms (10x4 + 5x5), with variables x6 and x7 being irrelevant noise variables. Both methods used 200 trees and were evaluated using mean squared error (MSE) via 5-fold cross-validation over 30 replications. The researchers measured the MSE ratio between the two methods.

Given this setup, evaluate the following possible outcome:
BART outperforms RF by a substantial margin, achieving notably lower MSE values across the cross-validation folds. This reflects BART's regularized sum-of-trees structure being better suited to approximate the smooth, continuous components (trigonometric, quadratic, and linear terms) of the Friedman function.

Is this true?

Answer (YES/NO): YES